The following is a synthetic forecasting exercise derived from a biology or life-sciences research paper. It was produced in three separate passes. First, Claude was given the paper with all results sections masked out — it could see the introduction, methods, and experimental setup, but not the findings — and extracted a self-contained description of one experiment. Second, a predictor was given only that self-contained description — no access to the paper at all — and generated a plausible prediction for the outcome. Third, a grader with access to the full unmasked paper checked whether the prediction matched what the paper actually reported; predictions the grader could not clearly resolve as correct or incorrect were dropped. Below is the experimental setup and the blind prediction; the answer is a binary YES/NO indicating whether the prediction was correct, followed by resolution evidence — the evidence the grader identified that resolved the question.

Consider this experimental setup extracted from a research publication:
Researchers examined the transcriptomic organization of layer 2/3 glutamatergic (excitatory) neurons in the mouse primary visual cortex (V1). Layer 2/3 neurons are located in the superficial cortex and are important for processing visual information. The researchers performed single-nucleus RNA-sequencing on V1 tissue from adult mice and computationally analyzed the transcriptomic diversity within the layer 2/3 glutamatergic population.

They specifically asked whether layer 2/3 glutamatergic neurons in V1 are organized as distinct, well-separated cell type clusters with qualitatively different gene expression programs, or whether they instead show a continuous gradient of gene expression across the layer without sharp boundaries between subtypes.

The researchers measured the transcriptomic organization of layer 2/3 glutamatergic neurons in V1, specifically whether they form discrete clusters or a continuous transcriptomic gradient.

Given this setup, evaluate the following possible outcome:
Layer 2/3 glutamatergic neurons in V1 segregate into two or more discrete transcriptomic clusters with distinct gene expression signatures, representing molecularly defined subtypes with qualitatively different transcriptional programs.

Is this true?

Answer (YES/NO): NO